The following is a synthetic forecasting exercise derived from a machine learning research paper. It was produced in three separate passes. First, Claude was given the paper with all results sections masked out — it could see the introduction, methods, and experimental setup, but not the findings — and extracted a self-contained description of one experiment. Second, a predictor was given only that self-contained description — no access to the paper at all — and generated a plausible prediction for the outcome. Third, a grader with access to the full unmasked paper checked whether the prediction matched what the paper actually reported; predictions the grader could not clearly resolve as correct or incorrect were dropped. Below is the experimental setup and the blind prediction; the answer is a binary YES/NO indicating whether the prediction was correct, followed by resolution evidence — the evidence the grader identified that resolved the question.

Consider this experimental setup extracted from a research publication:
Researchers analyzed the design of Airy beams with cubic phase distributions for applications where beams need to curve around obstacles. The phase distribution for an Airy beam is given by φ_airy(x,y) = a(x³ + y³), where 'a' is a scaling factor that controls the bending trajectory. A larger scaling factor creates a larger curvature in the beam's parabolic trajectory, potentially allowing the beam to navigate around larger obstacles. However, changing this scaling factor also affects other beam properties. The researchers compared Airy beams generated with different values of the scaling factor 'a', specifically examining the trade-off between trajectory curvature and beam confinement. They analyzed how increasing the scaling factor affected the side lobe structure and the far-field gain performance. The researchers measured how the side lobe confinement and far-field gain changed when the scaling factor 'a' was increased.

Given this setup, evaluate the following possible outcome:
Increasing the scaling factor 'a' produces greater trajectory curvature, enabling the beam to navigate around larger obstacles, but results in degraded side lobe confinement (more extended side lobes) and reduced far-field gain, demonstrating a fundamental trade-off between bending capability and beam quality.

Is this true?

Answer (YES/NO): YES